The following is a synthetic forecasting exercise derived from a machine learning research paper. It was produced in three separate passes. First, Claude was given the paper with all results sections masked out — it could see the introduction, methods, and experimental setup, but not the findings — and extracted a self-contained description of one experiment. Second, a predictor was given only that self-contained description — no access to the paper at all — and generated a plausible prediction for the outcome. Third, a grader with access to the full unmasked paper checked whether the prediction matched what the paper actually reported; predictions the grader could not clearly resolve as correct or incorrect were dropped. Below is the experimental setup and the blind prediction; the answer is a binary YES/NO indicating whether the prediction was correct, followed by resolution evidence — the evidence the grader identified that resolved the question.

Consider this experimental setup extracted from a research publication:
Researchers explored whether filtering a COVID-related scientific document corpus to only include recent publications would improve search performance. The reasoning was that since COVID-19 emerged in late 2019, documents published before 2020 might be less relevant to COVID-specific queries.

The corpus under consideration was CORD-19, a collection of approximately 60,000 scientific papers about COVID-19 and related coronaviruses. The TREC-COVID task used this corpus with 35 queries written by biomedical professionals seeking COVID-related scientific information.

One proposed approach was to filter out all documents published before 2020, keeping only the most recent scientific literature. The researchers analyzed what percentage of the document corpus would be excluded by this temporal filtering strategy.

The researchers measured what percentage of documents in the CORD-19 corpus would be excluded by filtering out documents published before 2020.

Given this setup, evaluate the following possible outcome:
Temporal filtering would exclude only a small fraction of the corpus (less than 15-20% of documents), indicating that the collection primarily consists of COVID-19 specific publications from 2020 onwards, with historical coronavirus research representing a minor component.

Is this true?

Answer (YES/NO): NO